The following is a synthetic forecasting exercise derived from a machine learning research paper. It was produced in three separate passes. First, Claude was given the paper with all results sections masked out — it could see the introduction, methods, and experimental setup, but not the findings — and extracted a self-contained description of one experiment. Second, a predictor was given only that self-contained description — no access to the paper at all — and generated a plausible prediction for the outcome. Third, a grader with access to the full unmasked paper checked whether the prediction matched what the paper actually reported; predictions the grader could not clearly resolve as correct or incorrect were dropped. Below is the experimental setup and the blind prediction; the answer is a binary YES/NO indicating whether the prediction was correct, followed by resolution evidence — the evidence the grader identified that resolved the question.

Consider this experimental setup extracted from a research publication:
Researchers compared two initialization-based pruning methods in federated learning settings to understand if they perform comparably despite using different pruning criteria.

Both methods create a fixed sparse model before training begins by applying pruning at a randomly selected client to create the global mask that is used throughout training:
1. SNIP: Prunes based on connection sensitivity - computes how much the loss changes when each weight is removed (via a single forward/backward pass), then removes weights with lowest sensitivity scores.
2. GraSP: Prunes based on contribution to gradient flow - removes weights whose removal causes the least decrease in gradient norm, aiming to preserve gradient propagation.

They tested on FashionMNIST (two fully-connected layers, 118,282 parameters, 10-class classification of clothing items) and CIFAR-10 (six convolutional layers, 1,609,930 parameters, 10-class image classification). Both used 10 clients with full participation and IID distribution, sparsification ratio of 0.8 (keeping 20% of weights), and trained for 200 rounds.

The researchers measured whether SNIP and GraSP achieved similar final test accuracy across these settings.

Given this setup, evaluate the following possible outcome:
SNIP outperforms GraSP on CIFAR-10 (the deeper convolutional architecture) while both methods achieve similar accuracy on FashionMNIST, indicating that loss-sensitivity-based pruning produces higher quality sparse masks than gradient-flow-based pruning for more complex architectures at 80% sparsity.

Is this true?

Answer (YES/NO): NO